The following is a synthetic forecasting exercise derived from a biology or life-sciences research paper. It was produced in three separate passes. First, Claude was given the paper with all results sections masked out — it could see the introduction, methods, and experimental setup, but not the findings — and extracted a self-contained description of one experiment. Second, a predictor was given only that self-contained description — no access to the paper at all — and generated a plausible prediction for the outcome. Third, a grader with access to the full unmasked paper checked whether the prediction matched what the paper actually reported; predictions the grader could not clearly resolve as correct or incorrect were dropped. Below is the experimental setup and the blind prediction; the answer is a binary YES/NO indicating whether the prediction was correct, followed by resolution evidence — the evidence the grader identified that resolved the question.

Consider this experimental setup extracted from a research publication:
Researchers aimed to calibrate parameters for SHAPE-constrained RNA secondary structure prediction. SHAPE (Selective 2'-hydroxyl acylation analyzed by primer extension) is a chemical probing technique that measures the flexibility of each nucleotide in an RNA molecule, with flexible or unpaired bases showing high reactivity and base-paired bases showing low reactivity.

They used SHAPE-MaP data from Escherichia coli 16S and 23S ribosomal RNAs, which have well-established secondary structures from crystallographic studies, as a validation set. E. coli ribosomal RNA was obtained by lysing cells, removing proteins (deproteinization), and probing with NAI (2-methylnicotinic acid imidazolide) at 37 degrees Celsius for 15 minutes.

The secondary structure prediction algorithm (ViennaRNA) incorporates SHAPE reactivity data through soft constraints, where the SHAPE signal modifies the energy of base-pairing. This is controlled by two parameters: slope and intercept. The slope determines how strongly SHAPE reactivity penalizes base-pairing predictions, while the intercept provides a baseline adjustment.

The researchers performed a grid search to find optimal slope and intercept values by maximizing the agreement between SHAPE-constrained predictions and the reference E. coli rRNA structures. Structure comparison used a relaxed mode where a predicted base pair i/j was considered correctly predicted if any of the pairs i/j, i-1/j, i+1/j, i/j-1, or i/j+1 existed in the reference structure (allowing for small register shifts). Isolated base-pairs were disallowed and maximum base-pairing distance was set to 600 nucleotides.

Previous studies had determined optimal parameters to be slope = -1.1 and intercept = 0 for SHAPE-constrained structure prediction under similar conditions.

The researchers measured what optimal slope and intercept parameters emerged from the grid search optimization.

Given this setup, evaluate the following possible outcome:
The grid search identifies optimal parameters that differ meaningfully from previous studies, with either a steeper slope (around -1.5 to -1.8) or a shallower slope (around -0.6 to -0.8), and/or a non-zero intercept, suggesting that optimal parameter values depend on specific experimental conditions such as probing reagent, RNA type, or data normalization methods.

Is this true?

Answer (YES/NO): NO